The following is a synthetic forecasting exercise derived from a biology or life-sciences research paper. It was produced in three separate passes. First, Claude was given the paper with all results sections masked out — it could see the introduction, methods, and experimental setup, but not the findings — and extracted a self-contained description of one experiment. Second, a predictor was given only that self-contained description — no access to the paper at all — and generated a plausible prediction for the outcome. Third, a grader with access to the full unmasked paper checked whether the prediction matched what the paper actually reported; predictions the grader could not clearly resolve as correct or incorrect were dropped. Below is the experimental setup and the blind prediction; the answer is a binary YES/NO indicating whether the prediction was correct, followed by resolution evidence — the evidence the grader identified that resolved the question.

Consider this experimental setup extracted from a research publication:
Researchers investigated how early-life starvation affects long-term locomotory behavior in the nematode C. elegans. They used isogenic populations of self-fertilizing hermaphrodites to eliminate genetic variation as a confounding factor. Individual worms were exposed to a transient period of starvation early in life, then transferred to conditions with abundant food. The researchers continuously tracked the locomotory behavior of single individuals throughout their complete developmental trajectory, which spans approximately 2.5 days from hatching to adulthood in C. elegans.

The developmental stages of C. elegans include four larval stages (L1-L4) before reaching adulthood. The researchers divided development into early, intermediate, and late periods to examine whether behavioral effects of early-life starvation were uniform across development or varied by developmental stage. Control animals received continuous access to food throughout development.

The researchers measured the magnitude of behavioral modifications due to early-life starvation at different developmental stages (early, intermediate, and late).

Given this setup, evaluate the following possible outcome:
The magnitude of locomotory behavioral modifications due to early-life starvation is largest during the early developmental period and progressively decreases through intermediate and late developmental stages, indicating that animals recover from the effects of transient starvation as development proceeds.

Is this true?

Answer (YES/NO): NO